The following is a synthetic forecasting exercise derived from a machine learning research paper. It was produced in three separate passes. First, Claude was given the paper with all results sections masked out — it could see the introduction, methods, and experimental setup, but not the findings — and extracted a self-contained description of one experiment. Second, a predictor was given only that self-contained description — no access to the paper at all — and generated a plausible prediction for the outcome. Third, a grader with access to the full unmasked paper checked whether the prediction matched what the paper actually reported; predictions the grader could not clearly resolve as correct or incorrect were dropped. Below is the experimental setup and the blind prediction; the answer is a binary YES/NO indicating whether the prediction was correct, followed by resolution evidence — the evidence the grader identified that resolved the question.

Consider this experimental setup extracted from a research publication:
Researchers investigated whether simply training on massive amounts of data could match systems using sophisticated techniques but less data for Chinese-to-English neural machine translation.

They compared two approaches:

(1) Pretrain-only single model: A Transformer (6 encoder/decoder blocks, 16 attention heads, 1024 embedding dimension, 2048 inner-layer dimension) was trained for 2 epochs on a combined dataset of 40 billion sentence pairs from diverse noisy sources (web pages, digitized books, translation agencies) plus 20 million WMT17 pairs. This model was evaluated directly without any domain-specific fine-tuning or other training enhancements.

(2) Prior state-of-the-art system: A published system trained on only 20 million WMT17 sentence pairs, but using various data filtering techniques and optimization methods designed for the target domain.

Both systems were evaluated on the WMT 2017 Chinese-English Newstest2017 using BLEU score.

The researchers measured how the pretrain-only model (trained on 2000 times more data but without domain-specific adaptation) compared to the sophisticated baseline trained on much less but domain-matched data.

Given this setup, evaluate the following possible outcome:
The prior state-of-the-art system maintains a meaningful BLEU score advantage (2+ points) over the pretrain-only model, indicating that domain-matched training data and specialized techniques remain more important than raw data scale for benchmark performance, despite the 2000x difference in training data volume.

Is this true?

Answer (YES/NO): YES